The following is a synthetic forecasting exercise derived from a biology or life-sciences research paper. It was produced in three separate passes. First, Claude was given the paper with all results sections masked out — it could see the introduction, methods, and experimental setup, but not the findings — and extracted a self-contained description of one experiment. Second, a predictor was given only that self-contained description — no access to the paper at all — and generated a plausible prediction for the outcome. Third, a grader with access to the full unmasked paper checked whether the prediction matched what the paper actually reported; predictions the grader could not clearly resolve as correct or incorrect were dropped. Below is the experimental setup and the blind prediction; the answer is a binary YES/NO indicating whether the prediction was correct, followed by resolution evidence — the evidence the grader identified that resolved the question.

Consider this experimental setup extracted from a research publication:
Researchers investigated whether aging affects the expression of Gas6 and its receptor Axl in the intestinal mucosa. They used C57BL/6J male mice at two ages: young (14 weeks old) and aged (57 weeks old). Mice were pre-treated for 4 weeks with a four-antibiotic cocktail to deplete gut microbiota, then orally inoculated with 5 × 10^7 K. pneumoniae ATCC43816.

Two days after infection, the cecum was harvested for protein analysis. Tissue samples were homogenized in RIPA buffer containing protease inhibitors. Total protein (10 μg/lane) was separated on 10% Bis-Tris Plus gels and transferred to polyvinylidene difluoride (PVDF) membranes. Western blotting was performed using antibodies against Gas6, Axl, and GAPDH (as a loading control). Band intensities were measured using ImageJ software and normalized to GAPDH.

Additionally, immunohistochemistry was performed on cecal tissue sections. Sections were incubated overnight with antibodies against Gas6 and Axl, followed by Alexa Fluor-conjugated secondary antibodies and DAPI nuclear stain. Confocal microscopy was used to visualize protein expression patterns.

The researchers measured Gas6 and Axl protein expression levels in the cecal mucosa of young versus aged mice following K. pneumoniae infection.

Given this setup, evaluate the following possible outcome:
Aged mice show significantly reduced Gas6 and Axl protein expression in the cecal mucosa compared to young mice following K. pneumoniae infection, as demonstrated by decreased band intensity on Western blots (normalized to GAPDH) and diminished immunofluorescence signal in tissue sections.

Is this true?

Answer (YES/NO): YES